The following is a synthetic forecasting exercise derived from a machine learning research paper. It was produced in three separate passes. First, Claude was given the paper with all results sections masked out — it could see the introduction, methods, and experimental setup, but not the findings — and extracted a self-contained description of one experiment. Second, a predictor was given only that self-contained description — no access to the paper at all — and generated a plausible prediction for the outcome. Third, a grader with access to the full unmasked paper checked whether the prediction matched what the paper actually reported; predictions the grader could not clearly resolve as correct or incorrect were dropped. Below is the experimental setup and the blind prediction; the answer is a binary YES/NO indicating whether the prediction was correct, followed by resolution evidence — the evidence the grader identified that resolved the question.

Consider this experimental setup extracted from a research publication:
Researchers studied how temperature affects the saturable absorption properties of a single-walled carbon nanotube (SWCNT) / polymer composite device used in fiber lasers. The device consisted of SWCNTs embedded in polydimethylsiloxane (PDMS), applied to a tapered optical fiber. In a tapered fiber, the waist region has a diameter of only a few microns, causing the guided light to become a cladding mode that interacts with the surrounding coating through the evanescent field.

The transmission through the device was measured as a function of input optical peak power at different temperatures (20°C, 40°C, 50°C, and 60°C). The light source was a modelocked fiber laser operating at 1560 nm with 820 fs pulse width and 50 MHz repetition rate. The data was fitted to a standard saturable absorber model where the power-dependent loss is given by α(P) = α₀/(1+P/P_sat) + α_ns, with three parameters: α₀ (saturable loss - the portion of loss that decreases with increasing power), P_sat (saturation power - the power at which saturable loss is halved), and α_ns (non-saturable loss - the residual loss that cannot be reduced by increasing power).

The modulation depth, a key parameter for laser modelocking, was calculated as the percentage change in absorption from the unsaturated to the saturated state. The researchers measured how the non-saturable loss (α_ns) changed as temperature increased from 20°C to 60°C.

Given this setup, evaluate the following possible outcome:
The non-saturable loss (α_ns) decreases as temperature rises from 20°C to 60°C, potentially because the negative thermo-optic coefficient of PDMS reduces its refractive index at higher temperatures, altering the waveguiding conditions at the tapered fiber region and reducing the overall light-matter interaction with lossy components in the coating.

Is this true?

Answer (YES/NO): YES